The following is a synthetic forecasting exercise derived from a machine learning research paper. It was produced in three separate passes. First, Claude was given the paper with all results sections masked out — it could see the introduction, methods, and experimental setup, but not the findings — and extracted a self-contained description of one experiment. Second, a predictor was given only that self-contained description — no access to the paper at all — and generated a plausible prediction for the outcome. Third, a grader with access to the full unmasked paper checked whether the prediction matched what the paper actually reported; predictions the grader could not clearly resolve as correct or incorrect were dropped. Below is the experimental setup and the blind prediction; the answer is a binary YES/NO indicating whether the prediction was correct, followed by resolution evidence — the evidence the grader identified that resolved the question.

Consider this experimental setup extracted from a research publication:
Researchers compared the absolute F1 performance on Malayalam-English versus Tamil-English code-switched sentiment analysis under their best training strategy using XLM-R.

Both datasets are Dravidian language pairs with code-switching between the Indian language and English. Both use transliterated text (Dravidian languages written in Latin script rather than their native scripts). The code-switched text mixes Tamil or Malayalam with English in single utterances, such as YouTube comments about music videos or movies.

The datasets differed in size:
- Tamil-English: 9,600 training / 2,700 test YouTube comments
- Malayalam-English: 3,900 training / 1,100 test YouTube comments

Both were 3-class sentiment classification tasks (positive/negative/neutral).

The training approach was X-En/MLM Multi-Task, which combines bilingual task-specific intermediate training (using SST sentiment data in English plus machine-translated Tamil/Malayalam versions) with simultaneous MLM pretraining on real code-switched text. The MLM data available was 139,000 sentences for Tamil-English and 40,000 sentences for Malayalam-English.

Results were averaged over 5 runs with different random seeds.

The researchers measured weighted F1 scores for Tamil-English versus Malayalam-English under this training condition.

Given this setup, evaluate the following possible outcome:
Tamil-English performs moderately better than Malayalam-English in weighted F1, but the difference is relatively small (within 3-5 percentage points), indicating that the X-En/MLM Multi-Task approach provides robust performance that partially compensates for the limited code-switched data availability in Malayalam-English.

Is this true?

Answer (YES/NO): NO